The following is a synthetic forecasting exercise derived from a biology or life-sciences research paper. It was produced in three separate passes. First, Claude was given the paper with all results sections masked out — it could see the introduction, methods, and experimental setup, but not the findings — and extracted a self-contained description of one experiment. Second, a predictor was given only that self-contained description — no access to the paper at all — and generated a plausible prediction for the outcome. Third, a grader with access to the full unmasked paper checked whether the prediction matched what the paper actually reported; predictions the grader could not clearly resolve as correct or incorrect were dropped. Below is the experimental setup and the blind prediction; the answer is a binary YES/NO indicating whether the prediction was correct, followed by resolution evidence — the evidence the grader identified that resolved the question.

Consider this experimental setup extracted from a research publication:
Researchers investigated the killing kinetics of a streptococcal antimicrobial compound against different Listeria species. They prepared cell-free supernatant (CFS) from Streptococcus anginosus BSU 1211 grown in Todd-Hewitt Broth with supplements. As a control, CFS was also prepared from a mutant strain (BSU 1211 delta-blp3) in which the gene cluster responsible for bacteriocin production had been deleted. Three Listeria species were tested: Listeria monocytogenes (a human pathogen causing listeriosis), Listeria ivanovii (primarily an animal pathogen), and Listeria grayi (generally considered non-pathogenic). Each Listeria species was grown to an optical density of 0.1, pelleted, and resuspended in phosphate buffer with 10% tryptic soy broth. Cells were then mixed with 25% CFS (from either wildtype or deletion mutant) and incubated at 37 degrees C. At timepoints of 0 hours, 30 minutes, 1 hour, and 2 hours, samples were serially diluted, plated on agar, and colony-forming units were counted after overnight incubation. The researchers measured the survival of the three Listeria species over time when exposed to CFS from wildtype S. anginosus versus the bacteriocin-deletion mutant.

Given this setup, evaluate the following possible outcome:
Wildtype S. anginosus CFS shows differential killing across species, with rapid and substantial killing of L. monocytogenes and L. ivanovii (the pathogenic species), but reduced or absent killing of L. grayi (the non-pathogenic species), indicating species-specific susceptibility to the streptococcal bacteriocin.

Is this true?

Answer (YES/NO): NO